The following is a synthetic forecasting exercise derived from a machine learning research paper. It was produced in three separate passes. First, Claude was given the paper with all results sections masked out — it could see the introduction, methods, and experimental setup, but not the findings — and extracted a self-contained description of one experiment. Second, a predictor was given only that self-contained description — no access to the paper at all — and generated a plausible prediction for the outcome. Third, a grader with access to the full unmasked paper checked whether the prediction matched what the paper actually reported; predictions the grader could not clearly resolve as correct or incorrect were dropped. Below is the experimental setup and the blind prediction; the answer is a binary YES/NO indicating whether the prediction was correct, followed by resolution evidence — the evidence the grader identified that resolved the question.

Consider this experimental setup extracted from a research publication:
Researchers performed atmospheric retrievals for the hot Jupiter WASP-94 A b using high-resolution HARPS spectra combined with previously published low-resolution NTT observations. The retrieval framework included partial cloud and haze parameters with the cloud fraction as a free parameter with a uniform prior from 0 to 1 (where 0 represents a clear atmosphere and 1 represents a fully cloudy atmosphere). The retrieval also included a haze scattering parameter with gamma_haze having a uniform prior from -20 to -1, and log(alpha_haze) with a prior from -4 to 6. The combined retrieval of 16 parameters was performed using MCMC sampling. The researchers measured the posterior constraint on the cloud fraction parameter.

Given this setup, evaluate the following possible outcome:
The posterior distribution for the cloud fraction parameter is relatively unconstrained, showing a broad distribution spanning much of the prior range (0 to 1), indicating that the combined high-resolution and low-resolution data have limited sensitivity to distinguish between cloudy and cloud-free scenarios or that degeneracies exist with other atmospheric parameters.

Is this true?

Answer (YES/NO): NO